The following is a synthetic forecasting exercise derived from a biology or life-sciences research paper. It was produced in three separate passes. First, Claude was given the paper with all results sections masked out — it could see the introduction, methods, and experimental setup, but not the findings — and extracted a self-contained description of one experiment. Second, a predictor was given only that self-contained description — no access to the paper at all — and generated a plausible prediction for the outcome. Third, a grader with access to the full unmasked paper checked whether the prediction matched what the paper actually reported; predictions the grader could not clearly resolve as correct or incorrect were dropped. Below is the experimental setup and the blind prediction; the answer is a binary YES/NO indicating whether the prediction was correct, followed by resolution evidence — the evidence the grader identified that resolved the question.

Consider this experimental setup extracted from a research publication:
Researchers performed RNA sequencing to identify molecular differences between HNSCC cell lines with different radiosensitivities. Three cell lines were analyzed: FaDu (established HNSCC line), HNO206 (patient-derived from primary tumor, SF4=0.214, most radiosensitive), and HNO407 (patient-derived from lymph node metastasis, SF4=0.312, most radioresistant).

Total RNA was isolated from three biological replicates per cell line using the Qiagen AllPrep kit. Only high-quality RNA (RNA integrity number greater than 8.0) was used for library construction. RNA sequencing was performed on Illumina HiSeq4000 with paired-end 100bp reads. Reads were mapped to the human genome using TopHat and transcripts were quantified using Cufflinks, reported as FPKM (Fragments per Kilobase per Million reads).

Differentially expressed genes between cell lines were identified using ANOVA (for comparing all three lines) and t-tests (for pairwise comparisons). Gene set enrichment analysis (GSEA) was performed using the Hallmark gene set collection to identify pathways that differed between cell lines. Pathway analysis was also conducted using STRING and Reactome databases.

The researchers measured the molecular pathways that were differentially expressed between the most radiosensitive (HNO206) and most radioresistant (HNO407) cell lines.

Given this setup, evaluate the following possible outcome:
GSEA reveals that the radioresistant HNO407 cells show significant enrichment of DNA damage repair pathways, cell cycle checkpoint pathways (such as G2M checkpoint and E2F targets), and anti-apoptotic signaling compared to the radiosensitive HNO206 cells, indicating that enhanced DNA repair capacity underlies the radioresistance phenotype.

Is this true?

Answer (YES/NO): NO